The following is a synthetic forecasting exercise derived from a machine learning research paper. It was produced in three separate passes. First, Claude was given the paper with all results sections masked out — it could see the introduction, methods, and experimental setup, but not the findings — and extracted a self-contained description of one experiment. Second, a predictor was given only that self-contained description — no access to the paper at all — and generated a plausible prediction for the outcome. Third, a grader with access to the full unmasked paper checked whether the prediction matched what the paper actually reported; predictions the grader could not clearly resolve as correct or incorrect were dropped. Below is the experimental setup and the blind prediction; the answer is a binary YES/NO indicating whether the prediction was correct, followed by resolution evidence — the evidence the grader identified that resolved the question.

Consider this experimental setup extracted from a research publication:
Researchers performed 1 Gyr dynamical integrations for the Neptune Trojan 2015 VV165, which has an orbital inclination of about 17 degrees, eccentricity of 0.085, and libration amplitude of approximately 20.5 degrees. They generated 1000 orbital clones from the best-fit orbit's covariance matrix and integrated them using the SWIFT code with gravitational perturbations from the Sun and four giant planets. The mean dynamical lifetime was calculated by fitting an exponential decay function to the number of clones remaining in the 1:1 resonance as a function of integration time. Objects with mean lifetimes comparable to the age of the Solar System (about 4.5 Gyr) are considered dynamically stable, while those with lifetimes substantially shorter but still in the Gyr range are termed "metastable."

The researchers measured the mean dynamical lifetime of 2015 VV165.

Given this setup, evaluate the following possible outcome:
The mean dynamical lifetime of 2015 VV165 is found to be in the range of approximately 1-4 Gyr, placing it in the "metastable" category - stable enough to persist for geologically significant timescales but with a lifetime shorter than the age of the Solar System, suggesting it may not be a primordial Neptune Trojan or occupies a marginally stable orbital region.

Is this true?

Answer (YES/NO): NO